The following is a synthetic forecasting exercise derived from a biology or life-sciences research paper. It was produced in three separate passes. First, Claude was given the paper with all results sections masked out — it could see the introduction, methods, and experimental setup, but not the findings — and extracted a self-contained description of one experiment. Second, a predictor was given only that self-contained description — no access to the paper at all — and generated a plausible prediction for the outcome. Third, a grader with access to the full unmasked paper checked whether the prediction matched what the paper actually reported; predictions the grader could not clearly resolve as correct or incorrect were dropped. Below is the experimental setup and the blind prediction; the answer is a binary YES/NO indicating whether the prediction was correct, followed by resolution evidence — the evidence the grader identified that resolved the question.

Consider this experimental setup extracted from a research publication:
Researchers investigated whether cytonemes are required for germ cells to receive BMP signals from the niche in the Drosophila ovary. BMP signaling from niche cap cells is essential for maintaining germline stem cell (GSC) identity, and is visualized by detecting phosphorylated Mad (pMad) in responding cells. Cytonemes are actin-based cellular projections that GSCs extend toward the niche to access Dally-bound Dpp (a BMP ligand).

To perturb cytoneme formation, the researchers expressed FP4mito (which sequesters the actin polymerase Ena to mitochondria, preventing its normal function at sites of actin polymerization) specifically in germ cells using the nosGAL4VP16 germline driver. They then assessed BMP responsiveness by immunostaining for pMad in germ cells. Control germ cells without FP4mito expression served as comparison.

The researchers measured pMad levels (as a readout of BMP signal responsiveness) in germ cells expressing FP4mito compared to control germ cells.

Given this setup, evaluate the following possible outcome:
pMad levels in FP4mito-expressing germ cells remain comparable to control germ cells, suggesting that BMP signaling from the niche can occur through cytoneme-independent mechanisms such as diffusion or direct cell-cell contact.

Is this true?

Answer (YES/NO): NO